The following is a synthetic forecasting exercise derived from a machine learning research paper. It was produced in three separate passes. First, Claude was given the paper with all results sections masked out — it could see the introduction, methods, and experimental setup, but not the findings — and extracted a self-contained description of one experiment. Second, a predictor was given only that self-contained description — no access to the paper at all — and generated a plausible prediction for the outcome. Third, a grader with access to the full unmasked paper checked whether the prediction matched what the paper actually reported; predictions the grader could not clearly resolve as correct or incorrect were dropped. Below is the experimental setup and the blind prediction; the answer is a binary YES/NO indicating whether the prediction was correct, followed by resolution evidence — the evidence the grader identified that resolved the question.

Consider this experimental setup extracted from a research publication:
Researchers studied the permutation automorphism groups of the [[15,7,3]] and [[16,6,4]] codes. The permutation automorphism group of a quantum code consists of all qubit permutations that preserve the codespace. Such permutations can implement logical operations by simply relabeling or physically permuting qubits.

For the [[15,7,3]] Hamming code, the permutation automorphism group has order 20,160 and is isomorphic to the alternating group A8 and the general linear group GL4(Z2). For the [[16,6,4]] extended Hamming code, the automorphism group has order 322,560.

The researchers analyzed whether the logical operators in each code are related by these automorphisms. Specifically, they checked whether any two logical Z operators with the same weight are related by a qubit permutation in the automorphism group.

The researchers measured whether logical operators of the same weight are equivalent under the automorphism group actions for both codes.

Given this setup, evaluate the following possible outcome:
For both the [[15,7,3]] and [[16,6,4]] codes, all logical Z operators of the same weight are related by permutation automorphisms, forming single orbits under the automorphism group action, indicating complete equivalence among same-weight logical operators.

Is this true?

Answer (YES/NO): YES